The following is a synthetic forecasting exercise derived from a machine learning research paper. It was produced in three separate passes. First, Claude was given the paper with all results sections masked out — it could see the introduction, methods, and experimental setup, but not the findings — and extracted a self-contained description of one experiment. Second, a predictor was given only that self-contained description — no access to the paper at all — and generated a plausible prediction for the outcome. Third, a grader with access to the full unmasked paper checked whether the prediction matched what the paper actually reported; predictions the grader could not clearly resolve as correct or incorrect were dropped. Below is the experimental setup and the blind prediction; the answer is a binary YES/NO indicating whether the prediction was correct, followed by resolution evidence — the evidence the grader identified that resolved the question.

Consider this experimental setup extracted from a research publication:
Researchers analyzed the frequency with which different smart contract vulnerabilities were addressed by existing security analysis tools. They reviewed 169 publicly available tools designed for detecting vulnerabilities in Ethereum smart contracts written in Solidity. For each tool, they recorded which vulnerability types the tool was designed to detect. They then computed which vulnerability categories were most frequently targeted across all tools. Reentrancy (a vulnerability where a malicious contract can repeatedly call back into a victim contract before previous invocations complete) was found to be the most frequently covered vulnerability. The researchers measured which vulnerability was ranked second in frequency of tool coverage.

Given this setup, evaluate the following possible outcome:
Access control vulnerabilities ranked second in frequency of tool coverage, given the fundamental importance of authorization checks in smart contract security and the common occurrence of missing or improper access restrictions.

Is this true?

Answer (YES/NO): NO